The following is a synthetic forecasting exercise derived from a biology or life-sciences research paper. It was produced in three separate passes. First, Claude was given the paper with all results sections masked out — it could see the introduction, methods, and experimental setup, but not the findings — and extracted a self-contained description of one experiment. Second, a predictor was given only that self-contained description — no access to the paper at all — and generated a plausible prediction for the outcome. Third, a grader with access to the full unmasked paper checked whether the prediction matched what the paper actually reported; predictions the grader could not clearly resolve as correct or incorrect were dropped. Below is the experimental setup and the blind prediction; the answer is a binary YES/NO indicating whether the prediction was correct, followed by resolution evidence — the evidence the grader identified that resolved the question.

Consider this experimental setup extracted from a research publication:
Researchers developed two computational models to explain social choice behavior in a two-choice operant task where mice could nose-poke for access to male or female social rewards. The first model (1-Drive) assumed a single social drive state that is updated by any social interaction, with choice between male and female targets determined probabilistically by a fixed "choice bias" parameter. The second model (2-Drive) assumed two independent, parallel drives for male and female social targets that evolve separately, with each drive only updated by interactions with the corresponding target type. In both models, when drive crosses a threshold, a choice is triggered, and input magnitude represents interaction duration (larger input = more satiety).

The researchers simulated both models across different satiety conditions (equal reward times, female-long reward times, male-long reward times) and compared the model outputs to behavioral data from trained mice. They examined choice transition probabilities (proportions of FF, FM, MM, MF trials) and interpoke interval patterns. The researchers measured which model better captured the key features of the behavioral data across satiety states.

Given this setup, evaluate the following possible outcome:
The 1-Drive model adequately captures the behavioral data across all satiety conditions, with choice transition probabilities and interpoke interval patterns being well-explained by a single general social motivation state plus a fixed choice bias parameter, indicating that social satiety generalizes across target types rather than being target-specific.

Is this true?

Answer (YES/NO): YES